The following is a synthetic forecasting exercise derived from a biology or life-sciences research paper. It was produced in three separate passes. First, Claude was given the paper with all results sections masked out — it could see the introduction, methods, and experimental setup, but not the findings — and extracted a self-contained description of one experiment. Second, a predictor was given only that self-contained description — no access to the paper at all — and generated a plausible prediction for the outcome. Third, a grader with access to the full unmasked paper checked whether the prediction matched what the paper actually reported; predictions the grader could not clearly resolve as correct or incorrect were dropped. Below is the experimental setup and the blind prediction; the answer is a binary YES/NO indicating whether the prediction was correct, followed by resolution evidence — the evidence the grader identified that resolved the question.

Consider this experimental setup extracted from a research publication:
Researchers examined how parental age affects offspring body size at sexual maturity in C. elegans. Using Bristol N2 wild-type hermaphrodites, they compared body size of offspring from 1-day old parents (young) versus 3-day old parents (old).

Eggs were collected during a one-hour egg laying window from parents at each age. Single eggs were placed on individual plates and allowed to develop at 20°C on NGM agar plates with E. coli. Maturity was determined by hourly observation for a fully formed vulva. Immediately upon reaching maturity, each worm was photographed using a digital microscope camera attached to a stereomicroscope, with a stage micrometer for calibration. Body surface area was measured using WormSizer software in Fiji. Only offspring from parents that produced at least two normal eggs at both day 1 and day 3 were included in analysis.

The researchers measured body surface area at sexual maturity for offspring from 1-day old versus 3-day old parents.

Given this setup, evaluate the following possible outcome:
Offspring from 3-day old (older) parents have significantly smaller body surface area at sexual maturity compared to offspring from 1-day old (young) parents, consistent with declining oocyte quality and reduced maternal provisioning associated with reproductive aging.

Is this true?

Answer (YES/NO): NO